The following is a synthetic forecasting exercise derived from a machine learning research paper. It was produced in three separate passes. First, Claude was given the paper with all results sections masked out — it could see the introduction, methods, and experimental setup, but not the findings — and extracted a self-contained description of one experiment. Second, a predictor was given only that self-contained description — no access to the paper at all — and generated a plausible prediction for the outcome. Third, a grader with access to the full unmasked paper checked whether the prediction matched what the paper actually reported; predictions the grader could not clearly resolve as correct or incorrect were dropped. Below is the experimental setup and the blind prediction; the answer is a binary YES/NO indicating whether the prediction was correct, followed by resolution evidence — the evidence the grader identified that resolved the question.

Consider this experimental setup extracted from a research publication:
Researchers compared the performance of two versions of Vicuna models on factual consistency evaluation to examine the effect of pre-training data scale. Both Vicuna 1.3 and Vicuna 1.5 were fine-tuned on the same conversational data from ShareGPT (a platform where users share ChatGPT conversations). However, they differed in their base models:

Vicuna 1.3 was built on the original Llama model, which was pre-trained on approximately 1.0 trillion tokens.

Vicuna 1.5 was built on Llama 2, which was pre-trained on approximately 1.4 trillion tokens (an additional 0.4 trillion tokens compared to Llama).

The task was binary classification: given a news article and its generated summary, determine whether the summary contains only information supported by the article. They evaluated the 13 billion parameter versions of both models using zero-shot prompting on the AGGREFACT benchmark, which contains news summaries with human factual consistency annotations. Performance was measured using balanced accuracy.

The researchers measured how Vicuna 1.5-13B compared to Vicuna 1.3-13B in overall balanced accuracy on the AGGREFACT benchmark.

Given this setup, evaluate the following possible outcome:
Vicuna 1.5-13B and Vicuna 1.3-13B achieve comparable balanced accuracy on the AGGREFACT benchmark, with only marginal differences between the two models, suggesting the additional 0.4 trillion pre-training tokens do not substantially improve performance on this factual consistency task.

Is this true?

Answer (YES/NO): NO